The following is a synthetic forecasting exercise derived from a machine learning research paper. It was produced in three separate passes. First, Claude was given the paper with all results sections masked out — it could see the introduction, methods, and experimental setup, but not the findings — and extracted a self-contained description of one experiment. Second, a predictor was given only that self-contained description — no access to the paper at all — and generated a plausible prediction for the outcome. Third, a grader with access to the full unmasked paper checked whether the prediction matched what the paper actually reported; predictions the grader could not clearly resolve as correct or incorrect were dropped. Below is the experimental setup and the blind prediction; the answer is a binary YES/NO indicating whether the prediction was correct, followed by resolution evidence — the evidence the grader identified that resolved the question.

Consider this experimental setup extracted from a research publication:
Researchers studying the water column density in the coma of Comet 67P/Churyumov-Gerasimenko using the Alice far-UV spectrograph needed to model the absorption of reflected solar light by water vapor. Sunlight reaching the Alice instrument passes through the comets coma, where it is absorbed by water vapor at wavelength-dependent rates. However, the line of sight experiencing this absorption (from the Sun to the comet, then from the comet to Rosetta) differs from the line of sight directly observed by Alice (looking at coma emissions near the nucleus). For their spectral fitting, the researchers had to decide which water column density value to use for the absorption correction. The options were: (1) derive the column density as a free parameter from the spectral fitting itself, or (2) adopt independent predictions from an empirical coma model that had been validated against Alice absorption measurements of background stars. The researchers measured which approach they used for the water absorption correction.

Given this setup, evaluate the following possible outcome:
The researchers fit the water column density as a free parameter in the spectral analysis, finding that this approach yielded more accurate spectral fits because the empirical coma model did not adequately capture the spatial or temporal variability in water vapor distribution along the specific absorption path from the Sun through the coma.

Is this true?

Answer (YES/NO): NO